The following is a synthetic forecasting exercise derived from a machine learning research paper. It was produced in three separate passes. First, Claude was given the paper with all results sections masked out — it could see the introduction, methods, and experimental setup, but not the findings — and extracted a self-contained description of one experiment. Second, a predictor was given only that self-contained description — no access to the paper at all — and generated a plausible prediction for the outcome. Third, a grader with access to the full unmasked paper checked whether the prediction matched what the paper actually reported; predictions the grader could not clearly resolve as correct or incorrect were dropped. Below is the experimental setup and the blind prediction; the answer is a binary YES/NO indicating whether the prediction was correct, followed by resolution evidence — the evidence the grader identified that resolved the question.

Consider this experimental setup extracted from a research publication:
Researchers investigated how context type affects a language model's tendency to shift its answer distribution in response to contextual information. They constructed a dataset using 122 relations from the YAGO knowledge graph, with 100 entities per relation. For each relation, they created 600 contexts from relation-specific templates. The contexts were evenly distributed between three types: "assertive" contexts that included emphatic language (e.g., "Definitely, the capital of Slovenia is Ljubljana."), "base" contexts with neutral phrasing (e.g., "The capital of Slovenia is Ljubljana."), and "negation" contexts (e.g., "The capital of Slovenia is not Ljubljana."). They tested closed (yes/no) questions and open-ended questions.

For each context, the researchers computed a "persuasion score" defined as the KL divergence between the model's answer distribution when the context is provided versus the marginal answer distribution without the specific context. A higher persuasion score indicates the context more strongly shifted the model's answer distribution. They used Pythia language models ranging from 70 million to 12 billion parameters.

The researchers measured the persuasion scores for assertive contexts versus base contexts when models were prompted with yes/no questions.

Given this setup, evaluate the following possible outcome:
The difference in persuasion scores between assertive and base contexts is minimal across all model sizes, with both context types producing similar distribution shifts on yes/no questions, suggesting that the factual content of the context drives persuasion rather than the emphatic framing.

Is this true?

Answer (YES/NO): NO